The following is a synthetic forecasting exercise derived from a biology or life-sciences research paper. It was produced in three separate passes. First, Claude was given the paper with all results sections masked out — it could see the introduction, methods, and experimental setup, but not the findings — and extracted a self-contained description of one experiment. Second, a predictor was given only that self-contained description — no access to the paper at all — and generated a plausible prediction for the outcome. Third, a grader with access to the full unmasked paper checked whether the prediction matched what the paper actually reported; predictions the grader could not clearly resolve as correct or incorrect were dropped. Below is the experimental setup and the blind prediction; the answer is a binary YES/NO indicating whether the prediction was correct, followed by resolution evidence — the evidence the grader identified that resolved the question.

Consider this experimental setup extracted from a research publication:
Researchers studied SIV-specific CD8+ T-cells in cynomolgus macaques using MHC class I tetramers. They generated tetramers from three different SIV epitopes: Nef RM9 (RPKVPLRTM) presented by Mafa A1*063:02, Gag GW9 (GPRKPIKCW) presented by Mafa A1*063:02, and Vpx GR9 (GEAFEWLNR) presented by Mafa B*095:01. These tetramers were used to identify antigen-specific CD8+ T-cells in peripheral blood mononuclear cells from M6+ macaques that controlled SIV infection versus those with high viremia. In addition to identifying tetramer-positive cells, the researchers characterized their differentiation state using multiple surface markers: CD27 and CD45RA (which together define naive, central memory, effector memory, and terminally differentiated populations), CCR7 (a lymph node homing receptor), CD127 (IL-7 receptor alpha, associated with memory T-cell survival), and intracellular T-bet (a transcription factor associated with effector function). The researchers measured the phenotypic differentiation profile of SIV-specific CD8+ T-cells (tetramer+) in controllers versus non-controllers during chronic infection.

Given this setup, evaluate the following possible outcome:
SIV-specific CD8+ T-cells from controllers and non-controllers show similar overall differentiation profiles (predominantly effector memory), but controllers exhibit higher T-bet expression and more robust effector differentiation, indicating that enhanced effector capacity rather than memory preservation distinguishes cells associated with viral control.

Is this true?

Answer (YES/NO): NO